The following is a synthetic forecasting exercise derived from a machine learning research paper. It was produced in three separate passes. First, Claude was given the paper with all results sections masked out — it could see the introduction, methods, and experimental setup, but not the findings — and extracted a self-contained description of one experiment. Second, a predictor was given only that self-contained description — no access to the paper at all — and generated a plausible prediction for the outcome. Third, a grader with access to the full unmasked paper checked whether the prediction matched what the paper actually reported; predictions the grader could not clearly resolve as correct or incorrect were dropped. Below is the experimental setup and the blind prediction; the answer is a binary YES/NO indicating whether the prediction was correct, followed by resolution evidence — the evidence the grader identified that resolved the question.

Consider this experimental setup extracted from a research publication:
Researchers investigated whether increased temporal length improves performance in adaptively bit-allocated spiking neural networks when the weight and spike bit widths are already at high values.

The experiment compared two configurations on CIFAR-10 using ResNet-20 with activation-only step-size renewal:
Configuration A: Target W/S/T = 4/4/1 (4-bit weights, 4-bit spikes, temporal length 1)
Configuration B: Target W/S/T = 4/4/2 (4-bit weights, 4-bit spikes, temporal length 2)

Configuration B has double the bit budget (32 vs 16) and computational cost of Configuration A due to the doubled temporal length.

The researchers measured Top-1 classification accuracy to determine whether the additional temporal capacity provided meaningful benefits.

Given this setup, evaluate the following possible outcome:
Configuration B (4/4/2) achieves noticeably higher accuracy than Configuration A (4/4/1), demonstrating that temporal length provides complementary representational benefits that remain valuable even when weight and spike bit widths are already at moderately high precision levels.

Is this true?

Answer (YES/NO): NO